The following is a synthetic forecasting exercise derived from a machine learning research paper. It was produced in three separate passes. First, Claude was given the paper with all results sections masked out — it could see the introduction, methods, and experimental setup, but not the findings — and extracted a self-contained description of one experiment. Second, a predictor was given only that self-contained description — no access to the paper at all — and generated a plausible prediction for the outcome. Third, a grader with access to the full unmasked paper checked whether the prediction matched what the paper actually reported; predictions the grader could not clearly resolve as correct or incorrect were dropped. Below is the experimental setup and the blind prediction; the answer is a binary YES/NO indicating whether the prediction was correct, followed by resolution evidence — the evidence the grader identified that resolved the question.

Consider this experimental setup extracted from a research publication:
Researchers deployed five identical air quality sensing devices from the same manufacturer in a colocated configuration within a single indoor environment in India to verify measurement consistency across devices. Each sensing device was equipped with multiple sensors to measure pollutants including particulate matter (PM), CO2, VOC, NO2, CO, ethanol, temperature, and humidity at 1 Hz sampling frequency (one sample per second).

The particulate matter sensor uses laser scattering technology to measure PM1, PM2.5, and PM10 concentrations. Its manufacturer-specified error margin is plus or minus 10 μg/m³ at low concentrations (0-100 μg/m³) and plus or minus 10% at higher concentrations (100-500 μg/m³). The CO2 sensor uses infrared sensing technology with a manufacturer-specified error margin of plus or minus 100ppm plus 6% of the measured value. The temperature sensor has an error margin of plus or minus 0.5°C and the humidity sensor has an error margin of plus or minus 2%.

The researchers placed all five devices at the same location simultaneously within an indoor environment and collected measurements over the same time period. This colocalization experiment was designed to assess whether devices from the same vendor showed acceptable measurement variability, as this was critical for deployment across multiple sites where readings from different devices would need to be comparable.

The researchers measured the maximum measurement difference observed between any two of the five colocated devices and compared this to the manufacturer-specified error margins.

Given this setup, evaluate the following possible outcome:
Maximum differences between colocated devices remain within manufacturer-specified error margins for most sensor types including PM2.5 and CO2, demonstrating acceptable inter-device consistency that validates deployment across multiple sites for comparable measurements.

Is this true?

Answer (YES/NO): YES